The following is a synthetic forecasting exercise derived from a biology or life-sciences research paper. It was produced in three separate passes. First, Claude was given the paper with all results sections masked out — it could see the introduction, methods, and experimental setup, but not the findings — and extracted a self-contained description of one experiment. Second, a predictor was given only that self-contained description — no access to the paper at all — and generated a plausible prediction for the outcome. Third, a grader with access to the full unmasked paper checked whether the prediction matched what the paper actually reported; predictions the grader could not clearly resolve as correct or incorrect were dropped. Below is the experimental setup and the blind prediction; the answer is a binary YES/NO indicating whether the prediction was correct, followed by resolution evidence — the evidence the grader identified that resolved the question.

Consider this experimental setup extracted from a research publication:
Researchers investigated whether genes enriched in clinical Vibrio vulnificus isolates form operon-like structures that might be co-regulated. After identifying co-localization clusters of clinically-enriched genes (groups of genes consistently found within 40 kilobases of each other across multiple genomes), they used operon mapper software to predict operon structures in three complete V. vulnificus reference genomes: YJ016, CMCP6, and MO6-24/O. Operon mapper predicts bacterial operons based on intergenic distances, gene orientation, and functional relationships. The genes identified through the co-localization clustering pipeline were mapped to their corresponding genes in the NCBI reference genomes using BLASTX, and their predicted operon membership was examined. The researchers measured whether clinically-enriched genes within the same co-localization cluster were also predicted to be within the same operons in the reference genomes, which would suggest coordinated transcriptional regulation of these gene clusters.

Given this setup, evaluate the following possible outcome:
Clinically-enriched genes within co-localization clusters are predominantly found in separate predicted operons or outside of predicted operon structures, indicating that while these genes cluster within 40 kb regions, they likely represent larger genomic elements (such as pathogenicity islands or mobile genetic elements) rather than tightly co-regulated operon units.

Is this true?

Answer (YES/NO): NO